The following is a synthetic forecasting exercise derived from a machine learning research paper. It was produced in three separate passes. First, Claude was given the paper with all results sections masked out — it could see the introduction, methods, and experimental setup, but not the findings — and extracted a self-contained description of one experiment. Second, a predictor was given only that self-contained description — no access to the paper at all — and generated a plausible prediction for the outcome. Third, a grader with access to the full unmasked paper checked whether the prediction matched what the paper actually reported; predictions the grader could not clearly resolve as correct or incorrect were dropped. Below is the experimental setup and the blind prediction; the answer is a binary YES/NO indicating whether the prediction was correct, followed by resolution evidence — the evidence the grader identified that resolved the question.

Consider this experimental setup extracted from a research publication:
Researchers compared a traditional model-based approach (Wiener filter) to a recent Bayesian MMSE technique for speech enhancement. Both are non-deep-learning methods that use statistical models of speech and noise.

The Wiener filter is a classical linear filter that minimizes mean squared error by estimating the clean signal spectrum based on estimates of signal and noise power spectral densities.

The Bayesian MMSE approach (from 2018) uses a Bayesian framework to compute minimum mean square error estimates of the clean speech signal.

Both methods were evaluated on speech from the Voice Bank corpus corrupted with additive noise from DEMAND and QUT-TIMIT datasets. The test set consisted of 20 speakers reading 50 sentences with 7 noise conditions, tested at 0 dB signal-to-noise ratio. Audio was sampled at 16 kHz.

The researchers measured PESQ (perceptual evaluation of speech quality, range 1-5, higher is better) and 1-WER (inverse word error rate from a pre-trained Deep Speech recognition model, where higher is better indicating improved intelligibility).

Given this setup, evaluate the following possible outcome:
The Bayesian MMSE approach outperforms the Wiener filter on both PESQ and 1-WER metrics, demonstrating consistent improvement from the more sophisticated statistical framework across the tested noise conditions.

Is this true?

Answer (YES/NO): YES